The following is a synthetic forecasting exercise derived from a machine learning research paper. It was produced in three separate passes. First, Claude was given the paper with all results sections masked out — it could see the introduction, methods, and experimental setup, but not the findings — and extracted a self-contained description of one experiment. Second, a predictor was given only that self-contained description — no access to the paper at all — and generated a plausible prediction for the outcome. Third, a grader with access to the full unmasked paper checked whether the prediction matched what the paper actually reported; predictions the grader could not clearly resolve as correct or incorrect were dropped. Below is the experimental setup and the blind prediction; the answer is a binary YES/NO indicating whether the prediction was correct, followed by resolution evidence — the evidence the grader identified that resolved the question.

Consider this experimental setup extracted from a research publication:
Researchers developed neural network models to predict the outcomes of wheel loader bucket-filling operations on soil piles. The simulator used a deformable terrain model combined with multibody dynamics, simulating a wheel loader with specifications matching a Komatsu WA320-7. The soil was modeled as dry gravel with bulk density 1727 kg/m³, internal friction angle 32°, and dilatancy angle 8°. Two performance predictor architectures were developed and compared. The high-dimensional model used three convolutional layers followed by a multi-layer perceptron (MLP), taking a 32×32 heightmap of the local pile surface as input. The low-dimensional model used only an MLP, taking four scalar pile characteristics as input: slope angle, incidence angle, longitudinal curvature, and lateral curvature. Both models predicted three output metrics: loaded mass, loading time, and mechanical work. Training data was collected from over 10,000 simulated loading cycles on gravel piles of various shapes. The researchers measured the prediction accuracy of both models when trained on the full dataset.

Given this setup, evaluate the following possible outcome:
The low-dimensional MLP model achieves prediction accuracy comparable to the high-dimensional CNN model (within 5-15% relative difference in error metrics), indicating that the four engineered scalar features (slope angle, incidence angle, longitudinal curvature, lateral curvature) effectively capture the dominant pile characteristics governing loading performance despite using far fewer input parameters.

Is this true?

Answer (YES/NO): NO